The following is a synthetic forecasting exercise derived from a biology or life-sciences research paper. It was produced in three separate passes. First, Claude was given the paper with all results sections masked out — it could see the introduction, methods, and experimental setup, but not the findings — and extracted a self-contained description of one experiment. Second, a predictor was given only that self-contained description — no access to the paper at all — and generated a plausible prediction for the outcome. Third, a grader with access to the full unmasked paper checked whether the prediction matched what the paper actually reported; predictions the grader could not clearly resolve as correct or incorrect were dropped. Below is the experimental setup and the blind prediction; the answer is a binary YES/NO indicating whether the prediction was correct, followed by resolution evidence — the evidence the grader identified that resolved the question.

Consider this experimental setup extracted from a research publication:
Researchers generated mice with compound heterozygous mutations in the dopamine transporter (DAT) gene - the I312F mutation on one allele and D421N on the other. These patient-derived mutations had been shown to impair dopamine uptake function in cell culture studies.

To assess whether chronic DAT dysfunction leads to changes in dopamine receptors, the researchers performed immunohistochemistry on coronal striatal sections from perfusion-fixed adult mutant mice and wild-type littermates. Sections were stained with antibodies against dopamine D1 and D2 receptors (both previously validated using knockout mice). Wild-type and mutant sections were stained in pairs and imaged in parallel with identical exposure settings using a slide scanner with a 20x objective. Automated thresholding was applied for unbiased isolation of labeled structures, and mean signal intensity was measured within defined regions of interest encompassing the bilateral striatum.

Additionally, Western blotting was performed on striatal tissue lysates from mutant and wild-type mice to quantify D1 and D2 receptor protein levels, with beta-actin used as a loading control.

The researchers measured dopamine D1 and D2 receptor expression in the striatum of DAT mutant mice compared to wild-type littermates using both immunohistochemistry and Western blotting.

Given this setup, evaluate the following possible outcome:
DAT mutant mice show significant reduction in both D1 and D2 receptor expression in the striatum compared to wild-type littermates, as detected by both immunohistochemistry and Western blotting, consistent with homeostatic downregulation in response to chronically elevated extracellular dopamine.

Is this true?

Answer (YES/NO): YES